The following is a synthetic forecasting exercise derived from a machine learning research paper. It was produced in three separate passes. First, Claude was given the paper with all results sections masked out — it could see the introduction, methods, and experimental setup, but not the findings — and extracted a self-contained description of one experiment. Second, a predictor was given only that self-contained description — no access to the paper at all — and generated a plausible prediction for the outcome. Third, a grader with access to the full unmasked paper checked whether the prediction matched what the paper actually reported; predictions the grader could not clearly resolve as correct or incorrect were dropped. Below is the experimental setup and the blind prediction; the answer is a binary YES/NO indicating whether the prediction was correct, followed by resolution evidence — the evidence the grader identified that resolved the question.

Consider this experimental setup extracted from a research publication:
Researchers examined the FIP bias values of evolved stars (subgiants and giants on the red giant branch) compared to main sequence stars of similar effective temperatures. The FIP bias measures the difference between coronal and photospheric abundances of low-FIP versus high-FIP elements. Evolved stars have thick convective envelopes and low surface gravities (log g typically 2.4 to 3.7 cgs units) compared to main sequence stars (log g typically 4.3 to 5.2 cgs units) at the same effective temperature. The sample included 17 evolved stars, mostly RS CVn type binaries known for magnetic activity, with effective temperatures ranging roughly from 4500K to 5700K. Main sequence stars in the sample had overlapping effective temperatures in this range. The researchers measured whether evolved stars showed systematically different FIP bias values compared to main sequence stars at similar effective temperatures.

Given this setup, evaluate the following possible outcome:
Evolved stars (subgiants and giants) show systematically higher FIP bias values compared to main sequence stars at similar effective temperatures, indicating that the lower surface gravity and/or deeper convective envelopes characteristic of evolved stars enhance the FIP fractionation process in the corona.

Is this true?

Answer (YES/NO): NO